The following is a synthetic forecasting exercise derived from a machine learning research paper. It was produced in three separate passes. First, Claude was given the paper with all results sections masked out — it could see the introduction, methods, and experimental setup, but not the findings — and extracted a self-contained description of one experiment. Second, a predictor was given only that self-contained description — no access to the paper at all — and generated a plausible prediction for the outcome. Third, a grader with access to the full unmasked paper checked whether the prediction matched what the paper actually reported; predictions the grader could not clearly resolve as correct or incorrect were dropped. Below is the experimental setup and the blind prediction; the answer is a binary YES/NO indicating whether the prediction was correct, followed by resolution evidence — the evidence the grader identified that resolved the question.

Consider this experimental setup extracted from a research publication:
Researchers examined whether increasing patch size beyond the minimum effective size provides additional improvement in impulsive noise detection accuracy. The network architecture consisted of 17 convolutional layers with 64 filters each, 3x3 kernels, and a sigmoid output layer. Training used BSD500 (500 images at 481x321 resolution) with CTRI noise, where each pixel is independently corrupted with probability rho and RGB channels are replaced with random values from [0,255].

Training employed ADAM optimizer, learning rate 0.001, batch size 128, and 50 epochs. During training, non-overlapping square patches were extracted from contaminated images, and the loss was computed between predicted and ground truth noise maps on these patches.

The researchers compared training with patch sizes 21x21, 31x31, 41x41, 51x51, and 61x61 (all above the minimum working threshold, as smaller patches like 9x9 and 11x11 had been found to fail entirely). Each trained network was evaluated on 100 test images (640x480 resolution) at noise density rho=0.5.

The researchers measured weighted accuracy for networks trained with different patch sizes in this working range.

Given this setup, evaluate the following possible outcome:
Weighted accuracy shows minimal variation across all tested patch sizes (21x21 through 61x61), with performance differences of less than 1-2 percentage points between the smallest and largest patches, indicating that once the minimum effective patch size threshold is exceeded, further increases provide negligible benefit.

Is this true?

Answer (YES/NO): YES